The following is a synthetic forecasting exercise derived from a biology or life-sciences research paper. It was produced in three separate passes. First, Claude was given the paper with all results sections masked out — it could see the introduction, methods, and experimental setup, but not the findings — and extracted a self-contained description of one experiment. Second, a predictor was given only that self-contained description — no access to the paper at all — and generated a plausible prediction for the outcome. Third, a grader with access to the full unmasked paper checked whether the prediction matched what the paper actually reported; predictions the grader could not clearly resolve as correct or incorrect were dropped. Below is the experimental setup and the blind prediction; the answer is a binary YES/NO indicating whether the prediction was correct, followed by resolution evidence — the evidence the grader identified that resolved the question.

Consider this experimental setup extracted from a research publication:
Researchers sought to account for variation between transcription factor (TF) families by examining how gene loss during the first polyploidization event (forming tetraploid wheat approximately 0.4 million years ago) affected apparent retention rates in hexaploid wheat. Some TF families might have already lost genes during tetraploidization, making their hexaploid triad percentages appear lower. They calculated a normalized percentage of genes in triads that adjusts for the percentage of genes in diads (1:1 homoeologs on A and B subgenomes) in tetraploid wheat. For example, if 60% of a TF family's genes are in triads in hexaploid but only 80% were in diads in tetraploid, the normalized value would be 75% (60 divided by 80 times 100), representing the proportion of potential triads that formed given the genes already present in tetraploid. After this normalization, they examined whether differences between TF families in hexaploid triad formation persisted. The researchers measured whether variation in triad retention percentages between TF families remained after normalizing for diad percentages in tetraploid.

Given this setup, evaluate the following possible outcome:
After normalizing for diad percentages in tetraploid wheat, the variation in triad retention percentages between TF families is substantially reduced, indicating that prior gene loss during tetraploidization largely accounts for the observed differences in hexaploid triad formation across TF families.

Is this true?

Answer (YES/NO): NO